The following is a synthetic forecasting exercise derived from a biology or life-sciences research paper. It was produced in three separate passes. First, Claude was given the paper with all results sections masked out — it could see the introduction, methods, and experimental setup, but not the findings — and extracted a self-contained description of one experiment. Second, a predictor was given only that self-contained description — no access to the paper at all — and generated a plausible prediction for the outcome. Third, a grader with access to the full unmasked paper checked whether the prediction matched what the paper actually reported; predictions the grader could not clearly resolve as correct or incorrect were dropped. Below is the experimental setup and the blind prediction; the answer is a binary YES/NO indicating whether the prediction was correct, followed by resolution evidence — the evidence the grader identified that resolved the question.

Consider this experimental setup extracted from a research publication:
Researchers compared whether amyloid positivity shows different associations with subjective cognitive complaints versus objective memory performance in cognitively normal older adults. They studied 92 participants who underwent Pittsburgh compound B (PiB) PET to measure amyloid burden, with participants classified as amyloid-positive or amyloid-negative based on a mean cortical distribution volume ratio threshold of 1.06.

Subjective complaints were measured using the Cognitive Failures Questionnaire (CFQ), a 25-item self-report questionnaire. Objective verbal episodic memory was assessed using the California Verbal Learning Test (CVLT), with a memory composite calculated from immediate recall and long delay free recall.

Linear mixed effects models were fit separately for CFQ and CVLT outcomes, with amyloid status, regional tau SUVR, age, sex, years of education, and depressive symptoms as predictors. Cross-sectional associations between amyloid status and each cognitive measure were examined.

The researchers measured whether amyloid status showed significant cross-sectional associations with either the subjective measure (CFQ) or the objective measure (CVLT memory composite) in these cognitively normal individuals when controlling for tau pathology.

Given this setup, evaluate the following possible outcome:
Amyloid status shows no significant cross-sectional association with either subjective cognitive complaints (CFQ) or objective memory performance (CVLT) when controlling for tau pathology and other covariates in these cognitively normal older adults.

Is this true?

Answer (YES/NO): YES